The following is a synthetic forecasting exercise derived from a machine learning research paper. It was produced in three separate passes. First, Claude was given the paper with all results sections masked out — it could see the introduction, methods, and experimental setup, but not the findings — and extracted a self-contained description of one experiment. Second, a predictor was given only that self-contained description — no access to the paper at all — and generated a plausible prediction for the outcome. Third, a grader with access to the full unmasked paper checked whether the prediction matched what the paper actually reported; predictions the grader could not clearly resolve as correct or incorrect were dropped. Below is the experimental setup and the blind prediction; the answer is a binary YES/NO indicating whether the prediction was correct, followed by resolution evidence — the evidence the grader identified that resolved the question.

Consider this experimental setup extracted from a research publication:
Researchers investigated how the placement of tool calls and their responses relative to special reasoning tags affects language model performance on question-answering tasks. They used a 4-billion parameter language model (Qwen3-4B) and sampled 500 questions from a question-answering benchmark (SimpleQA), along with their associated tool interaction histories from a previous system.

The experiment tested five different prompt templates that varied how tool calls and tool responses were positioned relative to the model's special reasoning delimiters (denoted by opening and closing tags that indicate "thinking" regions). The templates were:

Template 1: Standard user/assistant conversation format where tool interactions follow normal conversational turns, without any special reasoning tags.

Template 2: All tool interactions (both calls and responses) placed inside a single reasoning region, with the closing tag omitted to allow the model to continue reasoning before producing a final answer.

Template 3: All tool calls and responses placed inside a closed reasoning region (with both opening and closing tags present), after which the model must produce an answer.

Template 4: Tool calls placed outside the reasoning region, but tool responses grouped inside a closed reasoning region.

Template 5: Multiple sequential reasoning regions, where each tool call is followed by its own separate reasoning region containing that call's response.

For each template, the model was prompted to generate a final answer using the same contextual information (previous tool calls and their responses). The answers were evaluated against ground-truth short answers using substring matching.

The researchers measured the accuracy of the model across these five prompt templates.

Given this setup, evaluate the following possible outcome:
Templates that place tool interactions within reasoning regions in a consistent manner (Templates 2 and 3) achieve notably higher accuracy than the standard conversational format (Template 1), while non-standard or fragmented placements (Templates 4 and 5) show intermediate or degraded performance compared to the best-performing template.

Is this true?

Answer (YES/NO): NO